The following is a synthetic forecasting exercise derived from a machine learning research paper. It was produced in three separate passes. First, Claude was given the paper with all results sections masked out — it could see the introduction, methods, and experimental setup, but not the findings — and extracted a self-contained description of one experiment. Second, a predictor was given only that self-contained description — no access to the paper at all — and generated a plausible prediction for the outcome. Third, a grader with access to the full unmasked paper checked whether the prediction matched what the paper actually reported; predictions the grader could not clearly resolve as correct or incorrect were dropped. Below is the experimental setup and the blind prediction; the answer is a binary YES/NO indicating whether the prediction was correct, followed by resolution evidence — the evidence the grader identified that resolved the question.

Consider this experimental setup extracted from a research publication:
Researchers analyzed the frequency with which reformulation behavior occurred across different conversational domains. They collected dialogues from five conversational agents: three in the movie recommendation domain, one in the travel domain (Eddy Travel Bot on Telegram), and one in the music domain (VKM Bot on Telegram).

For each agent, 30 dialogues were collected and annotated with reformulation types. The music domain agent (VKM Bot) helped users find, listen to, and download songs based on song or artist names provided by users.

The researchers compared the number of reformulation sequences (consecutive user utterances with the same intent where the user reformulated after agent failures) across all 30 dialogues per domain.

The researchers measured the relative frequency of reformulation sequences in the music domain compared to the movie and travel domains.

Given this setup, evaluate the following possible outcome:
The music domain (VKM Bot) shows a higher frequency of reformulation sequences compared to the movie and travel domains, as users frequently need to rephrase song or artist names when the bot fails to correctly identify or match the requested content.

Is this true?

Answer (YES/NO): NO